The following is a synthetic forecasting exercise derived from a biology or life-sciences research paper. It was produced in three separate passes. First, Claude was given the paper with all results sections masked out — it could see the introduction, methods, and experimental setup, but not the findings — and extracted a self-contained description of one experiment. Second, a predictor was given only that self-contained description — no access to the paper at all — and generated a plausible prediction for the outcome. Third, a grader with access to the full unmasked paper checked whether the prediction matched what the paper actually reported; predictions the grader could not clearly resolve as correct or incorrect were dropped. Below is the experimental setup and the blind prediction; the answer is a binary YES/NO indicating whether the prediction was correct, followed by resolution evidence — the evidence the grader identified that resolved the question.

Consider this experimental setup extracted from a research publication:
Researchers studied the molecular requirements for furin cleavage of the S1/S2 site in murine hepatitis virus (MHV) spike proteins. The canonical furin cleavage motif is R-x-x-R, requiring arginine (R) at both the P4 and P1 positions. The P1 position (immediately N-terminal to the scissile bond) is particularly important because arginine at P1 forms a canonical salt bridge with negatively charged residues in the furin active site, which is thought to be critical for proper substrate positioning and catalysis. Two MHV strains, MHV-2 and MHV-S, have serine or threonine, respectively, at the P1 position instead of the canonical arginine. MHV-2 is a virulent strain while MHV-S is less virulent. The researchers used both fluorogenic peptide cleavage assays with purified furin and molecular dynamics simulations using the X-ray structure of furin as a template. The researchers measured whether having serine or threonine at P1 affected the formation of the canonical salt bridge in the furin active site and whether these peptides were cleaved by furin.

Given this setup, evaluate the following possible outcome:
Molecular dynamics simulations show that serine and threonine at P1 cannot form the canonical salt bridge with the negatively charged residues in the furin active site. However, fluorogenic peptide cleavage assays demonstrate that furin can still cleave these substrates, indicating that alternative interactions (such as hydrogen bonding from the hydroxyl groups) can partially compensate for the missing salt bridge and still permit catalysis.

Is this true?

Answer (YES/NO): NO